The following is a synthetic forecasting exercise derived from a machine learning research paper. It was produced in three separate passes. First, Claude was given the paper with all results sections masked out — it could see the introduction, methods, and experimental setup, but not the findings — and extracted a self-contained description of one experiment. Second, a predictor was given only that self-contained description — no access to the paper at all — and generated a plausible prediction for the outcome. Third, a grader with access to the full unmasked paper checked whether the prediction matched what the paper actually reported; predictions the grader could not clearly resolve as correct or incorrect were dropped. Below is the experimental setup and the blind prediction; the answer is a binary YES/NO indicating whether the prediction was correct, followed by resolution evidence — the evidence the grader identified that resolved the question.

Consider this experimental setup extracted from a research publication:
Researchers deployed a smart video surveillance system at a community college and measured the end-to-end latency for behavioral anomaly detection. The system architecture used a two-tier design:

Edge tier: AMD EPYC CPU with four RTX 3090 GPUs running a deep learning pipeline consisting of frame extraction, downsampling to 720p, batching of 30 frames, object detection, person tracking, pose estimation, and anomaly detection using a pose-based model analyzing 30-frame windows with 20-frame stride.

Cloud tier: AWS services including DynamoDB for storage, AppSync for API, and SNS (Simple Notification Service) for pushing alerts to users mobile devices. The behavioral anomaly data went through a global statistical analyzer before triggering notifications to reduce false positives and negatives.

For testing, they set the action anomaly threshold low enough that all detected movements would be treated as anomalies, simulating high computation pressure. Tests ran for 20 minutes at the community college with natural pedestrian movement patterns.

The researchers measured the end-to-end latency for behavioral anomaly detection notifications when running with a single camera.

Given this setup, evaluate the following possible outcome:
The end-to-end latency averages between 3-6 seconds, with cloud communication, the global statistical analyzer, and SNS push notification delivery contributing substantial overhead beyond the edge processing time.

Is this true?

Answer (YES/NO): NO